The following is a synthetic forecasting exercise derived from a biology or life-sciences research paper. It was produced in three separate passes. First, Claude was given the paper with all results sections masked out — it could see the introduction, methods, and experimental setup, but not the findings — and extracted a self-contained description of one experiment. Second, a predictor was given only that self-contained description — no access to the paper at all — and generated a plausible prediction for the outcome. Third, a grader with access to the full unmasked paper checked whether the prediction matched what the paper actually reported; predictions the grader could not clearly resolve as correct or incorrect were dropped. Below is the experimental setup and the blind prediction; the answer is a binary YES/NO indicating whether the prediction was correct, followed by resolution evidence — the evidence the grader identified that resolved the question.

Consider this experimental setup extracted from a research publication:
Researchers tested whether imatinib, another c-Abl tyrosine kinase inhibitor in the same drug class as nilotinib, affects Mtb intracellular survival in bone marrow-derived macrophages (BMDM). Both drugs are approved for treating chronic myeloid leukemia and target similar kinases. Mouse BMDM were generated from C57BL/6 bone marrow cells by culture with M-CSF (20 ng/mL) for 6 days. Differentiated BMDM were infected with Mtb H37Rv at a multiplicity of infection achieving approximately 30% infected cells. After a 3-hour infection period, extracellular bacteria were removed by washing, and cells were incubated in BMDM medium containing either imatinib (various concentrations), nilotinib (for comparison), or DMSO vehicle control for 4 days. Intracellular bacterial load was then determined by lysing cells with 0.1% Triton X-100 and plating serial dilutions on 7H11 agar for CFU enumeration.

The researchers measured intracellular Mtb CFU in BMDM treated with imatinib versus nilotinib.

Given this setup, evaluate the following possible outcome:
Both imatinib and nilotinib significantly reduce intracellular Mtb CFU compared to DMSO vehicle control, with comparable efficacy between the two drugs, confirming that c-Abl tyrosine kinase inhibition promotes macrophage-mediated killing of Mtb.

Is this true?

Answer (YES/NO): YES